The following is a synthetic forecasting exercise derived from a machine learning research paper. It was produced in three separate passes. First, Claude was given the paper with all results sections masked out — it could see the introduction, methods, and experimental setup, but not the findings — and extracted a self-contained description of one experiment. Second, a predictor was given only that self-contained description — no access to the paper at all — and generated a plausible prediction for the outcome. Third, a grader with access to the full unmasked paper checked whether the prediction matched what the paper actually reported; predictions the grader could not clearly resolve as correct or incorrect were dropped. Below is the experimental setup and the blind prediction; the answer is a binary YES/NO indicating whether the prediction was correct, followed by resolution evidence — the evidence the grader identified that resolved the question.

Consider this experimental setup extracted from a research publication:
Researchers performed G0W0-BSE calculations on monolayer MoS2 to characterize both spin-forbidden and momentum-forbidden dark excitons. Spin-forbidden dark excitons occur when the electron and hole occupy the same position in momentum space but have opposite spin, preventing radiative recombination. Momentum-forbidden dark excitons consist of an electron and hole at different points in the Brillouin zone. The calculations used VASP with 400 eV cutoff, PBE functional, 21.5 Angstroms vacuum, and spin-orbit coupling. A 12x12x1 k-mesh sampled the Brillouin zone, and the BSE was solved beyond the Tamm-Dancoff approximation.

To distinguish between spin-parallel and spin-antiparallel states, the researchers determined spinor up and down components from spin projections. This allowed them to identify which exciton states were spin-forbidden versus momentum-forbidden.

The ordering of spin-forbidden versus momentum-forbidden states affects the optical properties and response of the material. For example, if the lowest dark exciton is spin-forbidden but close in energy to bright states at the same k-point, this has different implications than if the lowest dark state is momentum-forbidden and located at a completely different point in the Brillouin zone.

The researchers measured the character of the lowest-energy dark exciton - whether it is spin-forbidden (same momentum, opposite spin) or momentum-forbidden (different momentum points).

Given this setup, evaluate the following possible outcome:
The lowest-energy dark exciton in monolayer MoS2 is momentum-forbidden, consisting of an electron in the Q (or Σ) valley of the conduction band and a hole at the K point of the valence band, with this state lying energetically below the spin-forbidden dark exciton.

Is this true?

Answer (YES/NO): NO